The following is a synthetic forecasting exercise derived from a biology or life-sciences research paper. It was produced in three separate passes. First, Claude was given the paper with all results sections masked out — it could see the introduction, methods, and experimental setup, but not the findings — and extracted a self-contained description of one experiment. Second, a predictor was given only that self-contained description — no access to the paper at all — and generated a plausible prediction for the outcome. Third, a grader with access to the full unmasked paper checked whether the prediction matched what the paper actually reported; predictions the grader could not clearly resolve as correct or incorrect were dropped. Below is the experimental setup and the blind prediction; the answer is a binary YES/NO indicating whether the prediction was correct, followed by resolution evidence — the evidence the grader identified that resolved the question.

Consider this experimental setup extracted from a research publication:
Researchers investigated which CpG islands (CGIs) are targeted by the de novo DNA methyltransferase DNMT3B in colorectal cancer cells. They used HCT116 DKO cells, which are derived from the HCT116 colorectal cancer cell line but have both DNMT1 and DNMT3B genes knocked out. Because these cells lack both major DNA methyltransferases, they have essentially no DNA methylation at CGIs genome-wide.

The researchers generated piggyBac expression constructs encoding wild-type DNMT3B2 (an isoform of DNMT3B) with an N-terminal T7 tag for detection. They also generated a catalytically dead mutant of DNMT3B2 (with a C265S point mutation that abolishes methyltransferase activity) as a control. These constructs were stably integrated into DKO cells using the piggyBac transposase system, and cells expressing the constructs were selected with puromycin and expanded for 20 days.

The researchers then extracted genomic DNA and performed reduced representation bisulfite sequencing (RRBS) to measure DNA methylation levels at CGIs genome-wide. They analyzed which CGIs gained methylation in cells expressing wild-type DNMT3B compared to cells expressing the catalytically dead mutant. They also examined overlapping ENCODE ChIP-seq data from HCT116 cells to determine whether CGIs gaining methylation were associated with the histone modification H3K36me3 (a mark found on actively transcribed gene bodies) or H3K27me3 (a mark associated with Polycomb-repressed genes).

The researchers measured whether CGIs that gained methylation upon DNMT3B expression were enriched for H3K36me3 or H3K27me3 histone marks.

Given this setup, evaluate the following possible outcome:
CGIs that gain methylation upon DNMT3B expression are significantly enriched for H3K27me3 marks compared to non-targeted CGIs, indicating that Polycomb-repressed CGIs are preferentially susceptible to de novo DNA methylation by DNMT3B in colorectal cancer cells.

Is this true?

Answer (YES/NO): NO